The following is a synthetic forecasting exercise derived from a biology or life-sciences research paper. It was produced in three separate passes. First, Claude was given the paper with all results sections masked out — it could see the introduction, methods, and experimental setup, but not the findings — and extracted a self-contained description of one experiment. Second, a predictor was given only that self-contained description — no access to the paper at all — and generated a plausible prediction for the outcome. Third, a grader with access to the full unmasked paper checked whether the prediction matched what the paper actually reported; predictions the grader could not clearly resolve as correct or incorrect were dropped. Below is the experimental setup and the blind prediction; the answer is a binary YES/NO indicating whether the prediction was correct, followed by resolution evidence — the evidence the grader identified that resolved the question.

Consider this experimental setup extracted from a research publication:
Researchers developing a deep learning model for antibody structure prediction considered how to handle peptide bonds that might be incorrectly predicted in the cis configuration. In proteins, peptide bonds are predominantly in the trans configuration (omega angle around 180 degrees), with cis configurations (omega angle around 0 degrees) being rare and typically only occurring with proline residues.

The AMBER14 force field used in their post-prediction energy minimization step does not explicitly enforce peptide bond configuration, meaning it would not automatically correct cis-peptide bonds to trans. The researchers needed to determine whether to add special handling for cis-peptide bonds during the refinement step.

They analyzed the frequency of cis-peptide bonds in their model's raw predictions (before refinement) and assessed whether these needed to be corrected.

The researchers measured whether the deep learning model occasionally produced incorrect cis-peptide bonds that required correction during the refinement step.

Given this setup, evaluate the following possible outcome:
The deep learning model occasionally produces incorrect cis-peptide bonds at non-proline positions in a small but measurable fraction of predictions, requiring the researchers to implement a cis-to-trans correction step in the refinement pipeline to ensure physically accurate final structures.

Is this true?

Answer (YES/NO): YES